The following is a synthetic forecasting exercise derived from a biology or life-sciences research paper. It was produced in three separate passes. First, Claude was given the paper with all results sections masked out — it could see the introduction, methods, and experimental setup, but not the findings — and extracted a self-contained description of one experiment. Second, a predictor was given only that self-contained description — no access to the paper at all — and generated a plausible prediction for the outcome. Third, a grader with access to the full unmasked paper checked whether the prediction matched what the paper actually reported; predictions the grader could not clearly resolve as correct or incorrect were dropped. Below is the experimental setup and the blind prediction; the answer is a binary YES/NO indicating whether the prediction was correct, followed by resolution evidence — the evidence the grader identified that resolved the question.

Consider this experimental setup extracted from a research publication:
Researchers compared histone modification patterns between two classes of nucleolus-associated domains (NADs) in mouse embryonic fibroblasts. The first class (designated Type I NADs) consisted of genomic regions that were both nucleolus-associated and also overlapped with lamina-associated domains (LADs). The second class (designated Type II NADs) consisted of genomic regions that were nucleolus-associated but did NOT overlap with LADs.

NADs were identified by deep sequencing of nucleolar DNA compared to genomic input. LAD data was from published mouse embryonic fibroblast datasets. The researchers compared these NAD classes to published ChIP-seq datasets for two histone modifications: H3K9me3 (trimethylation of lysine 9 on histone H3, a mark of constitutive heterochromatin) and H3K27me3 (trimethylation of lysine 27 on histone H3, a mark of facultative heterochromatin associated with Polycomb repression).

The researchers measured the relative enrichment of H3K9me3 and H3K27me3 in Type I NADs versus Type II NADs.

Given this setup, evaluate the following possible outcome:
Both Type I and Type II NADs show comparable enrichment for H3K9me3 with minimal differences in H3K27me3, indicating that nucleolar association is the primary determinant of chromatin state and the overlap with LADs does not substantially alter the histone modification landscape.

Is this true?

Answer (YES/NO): NO